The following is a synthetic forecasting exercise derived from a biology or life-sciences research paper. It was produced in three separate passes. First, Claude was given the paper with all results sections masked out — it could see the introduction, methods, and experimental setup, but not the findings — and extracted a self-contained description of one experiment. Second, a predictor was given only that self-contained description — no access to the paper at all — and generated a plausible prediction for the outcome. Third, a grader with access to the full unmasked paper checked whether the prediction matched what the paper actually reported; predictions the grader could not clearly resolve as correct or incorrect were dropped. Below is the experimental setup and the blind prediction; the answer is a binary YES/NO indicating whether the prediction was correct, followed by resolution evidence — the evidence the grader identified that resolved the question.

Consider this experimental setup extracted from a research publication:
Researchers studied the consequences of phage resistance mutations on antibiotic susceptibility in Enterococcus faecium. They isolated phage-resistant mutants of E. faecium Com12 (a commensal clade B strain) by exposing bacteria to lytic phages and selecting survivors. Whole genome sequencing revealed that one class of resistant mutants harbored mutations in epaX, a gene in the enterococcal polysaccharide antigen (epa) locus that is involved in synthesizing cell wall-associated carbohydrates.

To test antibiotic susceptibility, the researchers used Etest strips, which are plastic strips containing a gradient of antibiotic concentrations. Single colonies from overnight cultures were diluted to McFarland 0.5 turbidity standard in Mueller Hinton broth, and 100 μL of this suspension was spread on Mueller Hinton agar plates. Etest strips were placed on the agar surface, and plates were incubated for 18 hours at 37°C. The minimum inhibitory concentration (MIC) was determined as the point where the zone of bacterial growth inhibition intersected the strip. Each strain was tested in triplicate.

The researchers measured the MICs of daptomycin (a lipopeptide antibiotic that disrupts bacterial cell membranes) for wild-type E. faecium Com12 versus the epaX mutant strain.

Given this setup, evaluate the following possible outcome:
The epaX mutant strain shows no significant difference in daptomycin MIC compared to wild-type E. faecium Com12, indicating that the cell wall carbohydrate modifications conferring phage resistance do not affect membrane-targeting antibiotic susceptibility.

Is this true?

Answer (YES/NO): NO